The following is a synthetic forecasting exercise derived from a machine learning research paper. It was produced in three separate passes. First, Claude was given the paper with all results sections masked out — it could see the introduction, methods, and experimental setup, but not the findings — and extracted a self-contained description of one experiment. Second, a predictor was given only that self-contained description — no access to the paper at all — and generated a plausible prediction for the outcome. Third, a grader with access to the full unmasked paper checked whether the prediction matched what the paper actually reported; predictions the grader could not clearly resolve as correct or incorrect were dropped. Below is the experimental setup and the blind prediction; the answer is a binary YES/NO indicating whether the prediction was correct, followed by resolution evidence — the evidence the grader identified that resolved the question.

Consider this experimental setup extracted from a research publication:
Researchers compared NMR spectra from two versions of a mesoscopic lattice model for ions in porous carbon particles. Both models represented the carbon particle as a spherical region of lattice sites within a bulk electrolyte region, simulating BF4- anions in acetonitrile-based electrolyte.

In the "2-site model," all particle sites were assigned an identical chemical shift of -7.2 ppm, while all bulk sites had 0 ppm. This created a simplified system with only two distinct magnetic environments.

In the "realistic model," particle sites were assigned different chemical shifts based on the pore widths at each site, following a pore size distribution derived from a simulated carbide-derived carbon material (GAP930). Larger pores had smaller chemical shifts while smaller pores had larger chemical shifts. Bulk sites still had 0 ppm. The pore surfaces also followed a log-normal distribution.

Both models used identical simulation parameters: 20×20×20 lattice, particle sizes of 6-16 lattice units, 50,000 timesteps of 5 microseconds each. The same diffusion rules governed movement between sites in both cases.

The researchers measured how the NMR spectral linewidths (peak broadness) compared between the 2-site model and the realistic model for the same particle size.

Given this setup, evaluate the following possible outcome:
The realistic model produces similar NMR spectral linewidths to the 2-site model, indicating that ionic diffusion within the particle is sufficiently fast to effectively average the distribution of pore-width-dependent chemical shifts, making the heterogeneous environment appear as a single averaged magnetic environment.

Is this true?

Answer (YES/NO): NO